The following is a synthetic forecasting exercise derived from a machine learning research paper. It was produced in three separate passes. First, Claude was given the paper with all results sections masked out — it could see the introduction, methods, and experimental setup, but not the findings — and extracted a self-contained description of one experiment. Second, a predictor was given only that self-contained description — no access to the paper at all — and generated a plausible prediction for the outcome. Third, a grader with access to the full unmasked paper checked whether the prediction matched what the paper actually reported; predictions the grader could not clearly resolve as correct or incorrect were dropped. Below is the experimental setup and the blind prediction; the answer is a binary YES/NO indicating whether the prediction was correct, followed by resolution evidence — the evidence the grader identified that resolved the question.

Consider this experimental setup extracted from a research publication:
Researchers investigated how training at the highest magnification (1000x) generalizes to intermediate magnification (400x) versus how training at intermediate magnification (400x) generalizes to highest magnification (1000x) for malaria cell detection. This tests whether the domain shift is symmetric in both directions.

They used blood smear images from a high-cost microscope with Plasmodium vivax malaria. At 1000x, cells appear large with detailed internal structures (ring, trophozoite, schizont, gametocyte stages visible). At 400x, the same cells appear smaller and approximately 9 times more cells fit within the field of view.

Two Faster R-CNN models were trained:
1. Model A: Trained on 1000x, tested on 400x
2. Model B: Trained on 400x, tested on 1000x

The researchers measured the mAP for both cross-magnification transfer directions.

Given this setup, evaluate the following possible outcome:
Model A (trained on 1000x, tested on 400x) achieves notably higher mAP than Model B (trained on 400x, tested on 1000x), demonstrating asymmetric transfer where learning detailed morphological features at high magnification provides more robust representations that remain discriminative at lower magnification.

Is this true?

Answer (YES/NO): NO